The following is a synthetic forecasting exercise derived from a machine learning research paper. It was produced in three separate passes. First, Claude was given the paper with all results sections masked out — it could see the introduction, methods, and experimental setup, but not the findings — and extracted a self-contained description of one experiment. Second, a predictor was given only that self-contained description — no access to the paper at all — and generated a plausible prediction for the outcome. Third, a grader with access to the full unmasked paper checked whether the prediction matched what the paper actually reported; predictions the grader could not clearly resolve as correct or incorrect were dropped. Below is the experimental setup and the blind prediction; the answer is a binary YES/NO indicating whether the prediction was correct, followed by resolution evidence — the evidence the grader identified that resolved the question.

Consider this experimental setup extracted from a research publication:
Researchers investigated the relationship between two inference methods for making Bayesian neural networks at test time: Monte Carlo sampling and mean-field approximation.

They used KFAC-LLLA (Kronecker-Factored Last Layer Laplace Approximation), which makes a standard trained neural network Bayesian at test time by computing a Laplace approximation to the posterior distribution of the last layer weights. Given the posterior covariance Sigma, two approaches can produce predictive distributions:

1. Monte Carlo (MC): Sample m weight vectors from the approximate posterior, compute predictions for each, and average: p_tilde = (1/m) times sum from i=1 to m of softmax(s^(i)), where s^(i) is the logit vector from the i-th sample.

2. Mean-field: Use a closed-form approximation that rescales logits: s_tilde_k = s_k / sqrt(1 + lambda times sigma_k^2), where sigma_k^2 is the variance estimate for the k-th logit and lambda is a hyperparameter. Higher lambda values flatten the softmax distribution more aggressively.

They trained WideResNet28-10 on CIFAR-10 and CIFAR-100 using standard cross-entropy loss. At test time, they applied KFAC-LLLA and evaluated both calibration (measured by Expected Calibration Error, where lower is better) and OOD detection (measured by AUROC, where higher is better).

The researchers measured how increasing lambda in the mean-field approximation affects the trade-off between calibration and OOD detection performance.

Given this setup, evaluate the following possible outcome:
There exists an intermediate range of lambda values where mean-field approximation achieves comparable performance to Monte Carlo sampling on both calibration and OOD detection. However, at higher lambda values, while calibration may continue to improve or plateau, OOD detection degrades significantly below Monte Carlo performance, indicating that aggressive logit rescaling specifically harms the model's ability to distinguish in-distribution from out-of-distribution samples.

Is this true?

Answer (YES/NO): NO